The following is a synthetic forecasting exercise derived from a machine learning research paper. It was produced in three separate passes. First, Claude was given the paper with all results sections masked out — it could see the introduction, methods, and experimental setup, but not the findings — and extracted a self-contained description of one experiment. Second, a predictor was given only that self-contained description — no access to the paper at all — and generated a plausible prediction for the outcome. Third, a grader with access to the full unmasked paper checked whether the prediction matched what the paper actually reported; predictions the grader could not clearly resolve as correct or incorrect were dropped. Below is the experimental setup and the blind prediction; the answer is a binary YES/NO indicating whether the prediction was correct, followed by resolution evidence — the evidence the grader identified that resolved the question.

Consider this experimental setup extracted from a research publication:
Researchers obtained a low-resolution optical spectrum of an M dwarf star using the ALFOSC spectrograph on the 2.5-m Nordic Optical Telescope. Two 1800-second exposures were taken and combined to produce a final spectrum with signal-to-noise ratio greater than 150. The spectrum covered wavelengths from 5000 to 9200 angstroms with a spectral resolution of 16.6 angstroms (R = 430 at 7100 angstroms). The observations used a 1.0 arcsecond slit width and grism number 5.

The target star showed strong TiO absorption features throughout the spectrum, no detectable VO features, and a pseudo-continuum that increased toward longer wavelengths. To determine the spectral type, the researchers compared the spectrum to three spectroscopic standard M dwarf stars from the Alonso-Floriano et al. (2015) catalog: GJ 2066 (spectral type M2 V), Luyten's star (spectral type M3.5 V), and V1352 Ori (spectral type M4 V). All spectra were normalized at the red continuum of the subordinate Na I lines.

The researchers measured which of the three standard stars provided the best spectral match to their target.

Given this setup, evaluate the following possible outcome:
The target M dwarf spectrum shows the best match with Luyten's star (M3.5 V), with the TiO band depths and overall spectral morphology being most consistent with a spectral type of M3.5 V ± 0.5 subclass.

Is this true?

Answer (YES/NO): YES